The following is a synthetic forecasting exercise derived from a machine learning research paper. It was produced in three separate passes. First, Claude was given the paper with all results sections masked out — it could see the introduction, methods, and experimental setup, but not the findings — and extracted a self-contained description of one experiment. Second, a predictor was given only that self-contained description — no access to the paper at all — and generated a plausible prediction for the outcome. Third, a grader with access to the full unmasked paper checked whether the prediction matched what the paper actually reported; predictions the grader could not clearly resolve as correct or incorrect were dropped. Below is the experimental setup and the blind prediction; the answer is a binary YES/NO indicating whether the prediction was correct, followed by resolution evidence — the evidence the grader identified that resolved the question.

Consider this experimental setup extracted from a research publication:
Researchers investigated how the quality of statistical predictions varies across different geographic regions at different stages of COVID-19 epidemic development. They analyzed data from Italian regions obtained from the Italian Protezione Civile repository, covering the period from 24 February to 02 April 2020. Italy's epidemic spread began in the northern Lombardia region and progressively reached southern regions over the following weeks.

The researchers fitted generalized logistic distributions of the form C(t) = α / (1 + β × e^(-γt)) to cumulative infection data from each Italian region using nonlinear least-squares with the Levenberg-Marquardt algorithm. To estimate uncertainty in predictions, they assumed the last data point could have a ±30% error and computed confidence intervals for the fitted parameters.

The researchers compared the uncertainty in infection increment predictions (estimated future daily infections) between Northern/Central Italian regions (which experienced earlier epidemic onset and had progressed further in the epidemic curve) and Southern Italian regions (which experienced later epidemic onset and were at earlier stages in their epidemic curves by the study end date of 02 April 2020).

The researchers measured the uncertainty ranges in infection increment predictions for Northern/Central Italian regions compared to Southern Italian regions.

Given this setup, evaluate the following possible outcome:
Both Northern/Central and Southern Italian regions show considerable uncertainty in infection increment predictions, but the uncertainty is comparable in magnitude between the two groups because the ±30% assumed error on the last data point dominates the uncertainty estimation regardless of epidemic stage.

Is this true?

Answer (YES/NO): NO